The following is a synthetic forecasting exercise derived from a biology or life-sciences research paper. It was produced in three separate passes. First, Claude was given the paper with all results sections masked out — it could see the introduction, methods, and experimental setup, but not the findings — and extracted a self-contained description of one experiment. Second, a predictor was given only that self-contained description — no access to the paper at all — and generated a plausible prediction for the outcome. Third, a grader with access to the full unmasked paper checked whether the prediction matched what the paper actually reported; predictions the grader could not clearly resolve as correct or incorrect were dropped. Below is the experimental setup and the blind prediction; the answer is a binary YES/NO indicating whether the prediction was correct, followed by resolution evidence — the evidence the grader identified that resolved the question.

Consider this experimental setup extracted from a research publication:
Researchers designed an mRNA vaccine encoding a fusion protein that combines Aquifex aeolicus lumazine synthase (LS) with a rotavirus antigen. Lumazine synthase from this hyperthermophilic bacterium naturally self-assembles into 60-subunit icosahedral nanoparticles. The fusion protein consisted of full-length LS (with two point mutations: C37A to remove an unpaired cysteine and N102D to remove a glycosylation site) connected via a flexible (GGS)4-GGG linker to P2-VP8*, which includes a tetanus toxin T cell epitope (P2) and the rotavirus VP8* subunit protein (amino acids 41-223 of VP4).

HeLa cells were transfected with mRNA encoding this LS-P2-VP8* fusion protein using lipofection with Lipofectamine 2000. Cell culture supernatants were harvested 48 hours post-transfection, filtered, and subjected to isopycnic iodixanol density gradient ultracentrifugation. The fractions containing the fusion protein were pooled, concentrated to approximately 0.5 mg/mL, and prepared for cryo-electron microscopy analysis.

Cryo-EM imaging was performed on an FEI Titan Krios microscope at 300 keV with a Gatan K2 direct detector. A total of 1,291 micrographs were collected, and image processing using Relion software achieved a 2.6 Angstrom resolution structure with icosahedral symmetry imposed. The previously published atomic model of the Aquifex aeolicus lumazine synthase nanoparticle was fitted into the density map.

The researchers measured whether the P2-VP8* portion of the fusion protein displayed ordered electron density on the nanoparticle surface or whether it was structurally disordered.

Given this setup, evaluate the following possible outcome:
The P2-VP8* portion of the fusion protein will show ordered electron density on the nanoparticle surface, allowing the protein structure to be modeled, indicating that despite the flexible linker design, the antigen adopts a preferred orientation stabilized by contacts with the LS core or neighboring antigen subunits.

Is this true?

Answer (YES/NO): NO